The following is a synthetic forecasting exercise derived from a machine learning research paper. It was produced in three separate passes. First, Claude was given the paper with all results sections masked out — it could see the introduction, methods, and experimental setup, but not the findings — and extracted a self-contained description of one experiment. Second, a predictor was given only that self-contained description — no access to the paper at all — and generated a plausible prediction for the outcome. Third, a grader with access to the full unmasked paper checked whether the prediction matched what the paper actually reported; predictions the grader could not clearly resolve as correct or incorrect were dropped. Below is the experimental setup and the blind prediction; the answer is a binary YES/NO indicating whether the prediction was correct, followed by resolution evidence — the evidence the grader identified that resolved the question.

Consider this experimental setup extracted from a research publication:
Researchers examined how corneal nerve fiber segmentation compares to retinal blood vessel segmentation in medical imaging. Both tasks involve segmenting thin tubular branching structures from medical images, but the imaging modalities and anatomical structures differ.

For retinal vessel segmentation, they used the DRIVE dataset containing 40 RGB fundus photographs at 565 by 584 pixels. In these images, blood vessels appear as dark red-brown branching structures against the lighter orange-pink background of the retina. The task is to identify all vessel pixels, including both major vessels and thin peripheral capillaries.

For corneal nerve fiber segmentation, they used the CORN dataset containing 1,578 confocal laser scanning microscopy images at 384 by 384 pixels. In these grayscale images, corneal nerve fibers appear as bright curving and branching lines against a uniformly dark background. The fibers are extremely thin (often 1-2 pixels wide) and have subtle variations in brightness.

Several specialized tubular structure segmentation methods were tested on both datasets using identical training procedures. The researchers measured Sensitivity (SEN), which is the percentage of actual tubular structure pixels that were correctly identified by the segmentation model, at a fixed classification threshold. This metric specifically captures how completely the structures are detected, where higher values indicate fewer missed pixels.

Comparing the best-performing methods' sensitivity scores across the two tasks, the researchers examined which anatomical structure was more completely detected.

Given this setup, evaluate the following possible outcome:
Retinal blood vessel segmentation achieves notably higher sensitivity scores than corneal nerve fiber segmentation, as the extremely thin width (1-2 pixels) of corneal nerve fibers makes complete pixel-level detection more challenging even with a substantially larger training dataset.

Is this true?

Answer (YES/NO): NO